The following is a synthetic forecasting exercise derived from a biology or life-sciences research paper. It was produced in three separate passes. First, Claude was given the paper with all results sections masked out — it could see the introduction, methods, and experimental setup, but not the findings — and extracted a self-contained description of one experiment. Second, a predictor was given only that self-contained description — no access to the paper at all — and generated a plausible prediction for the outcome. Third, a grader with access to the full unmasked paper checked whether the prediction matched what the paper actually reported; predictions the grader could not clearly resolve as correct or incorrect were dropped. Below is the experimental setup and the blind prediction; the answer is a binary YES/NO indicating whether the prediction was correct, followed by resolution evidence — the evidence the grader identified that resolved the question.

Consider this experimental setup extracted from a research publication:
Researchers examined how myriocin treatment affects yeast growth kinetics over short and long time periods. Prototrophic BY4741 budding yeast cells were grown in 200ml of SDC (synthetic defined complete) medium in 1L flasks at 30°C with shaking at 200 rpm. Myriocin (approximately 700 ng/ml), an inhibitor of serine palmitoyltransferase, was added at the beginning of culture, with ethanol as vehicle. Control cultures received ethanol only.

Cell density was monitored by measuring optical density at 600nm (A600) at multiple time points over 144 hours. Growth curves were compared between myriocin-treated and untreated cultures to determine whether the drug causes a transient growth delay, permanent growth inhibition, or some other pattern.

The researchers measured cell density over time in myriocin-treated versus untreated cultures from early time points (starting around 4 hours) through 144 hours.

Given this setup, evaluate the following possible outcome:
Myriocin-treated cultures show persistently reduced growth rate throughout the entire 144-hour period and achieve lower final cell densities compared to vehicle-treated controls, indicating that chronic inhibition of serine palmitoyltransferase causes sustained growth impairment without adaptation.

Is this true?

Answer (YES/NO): NO